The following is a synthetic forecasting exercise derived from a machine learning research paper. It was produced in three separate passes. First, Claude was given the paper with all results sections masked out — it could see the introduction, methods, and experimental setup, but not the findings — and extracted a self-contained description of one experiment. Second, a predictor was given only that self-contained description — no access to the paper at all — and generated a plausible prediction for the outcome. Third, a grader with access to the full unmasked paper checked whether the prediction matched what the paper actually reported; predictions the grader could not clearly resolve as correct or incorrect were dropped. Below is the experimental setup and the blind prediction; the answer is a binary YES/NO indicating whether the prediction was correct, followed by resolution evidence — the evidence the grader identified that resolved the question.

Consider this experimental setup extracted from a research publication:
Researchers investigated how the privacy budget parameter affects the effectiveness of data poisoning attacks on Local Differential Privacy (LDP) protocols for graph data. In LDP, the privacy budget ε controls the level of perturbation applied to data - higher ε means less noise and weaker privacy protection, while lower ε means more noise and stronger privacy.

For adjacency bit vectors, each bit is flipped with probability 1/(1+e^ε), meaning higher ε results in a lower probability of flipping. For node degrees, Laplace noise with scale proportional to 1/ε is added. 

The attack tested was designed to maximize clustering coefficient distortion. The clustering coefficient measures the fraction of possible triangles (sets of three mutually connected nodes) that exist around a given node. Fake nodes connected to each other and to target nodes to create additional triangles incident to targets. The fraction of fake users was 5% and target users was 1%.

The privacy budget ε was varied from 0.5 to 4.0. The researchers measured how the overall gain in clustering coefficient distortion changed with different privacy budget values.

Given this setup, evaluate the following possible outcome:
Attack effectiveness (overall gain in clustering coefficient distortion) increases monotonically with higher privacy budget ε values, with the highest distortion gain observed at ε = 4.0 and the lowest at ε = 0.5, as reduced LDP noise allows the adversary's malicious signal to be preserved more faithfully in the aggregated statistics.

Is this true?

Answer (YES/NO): NO